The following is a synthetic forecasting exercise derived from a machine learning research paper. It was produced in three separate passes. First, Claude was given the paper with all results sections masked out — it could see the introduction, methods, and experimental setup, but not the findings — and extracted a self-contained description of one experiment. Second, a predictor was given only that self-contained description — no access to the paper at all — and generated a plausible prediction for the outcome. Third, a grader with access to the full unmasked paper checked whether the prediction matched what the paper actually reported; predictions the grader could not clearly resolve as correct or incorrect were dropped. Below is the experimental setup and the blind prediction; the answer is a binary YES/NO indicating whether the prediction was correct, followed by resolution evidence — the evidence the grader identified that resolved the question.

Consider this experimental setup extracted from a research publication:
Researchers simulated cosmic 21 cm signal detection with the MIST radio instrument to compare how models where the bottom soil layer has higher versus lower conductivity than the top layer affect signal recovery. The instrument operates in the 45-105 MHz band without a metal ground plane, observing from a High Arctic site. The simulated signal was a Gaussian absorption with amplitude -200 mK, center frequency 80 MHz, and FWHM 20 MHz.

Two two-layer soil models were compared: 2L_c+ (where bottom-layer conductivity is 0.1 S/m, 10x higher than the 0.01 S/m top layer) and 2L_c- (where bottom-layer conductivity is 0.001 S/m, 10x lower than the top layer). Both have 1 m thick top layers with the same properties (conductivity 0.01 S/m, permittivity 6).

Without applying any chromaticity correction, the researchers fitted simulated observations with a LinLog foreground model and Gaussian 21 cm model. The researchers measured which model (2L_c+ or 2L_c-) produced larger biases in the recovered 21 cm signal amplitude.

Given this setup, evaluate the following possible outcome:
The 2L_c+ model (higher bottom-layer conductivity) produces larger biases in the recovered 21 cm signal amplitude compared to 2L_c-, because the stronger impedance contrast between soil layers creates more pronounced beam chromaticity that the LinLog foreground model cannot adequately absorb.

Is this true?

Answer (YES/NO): YES